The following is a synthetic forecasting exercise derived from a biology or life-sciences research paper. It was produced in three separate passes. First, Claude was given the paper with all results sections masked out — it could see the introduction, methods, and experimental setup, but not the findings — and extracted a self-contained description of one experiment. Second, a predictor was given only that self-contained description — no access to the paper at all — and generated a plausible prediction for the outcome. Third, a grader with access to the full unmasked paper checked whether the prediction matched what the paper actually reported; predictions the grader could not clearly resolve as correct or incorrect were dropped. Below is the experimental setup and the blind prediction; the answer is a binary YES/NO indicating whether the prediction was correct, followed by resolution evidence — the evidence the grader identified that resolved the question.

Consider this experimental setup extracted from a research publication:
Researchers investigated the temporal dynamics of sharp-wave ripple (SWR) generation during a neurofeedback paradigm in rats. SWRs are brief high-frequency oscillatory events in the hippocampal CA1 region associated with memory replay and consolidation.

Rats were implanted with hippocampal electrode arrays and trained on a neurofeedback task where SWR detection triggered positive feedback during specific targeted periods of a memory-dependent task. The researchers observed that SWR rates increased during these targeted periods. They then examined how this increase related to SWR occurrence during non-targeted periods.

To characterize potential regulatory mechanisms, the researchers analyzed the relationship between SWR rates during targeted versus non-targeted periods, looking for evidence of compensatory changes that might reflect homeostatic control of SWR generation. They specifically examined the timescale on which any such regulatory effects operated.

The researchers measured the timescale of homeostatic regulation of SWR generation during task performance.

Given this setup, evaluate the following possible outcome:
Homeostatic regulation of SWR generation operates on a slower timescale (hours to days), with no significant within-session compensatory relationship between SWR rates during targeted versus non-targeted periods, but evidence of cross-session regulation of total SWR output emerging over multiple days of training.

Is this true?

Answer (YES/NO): NO